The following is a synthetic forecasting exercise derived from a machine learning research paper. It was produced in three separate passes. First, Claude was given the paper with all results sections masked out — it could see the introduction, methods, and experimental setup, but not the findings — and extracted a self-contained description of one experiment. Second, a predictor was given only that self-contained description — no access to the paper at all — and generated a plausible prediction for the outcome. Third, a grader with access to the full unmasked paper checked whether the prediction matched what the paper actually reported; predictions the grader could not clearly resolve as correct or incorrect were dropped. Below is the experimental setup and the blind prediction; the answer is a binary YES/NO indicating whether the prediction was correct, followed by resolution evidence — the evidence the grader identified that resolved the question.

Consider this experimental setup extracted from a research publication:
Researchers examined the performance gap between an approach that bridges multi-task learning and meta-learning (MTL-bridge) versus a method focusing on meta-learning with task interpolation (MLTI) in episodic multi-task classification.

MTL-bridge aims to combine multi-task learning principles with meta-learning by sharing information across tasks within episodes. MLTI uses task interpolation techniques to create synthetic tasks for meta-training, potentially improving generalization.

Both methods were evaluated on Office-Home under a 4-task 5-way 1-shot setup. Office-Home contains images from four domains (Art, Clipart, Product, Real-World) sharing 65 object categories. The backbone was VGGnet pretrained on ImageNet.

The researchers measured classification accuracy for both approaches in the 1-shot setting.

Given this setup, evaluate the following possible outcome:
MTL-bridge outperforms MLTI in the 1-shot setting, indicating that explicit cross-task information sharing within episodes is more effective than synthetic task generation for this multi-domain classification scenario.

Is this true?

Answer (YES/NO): NO